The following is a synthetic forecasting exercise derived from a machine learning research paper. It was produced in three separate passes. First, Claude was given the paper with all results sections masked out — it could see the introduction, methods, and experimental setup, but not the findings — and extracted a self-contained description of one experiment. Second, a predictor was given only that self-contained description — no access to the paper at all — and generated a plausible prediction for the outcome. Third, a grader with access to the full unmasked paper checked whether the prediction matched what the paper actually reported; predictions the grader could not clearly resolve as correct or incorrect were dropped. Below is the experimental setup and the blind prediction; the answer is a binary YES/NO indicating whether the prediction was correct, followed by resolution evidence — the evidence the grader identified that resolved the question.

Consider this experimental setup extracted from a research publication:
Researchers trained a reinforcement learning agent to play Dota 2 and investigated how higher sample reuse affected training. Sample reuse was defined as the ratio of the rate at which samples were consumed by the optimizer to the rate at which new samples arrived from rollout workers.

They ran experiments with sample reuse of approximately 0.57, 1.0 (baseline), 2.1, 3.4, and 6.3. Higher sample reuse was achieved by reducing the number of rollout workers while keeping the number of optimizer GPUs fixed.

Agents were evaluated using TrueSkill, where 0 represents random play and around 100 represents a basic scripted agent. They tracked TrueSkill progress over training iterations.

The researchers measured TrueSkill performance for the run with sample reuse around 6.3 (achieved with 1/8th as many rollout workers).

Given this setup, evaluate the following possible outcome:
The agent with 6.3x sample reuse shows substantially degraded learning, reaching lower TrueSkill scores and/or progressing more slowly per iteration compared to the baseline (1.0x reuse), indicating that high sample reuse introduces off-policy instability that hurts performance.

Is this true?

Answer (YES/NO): YES